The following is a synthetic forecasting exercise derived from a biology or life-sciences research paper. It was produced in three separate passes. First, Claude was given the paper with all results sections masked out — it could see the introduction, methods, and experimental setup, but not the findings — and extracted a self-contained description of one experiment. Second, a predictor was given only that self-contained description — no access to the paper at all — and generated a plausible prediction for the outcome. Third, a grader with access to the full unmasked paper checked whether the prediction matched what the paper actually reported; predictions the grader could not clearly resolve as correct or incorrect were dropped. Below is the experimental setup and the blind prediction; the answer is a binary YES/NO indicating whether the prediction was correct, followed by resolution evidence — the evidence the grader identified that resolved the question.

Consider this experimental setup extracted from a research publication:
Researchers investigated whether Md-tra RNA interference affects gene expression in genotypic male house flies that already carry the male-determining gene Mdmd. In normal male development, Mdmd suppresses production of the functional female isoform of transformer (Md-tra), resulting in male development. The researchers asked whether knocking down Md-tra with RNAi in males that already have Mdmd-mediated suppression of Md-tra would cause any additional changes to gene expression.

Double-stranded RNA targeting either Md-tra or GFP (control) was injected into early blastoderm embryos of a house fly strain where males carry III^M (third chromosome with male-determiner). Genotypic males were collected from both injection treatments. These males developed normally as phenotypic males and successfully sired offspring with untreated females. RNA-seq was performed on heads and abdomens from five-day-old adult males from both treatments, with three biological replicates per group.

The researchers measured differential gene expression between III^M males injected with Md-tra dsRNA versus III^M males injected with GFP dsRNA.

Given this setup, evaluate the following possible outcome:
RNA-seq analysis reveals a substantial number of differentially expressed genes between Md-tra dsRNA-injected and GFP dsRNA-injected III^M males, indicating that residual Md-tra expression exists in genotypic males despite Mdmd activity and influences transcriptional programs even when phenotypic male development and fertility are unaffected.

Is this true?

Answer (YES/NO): NO